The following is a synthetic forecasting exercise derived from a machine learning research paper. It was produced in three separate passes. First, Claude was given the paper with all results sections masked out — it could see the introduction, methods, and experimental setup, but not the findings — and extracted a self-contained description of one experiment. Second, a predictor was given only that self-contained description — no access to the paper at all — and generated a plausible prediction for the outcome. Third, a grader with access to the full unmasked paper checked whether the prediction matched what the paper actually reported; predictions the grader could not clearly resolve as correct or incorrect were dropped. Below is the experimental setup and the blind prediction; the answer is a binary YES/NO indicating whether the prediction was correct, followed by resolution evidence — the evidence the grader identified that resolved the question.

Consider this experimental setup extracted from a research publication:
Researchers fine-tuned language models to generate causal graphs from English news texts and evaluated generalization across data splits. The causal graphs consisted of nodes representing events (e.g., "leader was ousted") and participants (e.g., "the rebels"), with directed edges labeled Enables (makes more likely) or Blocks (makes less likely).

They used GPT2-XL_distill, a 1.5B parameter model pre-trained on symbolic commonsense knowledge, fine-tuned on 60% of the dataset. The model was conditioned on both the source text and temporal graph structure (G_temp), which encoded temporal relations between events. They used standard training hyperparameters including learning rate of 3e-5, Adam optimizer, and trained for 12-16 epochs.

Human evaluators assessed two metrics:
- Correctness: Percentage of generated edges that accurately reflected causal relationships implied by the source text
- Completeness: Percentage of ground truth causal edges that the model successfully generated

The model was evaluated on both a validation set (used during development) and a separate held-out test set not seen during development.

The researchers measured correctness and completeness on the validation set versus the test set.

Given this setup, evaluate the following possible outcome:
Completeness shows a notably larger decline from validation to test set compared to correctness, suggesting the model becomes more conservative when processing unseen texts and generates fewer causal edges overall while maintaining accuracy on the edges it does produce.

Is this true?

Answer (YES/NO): YES